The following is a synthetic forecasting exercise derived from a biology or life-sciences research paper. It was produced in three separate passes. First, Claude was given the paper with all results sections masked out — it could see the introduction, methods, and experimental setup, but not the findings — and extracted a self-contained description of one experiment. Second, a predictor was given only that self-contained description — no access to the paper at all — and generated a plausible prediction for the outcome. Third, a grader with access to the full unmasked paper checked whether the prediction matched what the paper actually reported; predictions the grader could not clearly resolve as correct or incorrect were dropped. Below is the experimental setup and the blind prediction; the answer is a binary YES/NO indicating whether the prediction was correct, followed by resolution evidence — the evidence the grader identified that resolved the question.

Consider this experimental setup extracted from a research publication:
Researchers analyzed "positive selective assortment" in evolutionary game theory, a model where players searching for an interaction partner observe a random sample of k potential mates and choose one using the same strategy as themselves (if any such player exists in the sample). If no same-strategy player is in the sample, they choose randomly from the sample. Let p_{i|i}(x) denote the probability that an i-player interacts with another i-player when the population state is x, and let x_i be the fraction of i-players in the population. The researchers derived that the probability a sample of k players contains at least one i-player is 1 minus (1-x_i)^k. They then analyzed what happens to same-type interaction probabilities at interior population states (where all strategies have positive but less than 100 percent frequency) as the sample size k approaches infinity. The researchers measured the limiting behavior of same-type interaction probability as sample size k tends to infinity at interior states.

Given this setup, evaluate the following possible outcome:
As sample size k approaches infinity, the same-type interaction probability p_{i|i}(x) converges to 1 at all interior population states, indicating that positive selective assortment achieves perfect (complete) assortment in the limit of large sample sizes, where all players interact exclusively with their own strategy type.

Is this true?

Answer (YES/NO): YES